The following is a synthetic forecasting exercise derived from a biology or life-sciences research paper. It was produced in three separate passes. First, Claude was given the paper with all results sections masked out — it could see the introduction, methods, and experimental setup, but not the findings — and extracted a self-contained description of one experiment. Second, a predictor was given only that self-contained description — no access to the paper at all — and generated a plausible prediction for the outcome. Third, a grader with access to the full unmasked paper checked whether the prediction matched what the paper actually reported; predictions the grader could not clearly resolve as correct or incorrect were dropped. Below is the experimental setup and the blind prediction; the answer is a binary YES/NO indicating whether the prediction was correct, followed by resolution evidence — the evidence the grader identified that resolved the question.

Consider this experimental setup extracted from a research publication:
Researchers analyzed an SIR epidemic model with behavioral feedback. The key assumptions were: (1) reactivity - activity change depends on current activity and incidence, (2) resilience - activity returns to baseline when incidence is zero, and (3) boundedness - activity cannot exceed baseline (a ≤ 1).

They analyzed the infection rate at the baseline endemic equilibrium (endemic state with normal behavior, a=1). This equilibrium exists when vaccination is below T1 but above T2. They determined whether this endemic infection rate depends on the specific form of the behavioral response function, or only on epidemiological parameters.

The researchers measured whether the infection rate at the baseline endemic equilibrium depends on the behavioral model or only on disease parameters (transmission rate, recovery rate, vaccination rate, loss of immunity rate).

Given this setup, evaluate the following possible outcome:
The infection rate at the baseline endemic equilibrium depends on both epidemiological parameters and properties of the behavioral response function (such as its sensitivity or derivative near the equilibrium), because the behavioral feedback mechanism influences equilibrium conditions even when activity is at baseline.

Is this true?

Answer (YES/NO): NO